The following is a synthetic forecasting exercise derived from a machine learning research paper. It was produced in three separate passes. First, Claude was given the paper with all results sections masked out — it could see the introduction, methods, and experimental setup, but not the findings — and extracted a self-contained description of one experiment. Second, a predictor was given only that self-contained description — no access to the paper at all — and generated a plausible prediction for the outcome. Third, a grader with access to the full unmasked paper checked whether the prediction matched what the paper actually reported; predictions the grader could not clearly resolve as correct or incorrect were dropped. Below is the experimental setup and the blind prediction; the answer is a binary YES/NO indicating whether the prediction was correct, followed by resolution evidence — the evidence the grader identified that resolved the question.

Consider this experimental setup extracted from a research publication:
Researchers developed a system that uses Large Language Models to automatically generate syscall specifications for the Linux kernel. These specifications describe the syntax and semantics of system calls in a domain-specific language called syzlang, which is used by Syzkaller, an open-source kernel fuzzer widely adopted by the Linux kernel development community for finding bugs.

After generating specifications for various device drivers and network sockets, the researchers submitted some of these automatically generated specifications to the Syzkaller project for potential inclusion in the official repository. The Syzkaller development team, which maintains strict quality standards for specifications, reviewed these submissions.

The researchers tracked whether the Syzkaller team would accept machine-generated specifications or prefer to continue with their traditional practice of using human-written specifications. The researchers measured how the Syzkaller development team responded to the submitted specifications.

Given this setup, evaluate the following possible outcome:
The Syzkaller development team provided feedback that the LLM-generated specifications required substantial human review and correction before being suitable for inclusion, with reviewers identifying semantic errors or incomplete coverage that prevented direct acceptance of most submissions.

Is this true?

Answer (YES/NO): NO